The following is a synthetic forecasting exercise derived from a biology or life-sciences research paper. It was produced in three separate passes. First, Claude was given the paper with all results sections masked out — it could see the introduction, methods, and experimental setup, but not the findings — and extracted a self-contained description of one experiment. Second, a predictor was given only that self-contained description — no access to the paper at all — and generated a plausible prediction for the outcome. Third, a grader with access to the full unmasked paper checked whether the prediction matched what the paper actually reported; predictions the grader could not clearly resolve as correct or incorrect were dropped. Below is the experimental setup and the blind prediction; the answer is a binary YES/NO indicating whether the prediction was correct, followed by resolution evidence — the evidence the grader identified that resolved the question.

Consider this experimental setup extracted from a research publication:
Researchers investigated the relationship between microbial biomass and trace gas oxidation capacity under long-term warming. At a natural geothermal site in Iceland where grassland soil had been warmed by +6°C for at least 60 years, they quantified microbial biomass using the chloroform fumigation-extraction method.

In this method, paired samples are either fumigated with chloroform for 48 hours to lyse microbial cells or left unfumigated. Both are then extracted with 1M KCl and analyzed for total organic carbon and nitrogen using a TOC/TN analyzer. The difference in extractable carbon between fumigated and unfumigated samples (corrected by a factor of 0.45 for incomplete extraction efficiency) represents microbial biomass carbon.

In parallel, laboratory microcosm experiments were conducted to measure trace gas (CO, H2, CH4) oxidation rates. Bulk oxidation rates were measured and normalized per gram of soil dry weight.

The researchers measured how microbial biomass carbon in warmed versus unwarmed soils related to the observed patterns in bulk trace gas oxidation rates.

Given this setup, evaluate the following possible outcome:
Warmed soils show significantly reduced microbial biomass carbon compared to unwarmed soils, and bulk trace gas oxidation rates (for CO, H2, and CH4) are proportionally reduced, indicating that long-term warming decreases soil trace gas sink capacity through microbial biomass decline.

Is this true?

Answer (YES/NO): NO